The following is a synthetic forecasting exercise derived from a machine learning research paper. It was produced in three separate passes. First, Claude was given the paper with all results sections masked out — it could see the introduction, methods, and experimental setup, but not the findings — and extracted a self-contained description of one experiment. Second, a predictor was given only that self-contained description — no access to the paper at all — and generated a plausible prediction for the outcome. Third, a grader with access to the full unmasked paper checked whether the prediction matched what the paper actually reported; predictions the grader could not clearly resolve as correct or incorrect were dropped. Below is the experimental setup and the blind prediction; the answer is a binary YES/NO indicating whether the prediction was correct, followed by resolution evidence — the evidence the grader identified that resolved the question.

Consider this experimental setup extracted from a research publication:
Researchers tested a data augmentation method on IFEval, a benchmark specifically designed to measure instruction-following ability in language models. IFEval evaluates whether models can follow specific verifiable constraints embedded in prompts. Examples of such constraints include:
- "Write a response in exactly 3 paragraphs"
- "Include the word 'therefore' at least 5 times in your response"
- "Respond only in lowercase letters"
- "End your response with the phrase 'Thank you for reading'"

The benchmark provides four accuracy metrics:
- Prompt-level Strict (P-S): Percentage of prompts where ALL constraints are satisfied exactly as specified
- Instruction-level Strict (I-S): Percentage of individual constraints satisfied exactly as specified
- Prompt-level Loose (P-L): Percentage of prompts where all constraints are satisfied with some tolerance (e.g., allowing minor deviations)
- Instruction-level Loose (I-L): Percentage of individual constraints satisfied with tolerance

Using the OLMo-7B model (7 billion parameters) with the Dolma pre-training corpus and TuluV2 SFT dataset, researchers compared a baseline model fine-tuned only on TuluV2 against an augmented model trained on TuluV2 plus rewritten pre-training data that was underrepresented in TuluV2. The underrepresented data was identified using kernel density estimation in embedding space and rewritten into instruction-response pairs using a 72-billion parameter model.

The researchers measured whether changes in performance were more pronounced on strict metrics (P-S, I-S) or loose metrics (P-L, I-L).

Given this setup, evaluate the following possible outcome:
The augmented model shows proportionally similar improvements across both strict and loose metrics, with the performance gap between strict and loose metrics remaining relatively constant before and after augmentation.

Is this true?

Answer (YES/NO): NO